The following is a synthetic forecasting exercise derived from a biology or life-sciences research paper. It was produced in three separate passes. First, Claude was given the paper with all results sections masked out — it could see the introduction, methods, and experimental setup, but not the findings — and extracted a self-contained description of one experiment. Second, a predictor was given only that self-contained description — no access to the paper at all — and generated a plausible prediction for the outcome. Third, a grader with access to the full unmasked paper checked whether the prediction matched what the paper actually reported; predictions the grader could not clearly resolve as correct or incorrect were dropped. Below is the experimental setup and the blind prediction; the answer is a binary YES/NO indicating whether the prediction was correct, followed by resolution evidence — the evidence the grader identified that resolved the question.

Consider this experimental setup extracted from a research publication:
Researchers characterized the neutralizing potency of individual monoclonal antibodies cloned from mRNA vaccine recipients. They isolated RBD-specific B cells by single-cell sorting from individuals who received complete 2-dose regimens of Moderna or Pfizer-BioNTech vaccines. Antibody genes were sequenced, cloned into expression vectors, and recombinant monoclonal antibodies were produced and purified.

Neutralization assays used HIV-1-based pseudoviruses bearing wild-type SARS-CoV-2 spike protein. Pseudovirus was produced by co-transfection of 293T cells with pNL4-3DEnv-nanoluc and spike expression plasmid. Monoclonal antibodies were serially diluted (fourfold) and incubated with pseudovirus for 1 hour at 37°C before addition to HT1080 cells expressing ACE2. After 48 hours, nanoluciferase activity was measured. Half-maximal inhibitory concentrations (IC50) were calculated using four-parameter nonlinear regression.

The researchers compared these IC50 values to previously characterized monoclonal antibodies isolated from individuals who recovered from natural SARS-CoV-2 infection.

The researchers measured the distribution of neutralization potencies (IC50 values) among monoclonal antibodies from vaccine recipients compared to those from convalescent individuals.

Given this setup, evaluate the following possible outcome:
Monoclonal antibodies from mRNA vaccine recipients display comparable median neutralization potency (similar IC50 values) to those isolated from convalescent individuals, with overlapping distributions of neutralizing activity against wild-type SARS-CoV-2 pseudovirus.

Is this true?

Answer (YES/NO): YES